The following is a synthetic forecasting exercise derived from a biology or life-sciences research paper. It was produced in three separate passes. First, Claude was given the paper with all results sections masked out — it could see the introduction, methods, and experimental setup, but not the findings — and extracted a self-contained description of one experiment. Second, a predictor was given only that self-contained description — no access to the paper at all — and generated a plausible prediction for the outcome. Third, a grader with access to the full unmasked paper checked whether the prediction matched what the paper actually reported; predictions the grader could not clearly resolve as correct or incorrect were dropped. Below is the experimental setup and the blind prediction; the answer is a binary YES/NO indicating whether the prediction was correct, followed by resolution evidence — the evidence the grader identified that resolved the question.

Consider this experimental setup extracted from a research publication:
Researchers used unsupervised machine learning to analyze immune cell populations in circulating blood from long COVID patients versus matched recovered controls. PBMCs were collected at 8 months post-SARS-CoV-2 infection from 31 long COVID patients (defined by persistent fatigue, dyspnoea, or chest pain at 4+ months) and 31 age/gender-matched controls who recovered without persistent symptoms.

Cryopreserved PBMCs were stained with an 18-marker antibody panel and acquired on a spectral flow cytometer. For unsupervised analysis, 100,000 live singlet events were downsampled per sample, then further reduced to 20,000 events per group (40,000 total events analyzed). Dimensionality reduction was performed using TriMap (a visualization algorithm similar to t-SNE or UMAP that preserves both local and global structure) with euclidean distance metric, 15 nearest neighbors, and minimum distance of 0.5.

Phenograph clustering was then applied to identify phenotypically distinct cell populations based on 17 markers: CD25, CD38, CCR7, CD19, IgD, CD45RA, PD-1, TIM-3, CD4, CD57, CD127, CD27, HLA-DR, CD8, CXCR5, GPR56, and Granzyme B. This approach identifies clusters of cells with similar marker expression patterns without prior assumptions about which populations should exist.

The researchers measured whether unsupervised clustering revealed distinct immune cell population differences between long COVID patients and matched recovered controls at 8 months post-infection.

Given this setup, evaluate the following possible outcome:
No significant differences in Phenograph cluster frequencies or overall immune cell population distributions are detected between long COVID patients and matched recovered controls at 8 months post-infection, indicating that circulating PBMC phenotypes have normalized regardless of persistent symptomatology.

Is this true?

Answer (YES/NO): NO